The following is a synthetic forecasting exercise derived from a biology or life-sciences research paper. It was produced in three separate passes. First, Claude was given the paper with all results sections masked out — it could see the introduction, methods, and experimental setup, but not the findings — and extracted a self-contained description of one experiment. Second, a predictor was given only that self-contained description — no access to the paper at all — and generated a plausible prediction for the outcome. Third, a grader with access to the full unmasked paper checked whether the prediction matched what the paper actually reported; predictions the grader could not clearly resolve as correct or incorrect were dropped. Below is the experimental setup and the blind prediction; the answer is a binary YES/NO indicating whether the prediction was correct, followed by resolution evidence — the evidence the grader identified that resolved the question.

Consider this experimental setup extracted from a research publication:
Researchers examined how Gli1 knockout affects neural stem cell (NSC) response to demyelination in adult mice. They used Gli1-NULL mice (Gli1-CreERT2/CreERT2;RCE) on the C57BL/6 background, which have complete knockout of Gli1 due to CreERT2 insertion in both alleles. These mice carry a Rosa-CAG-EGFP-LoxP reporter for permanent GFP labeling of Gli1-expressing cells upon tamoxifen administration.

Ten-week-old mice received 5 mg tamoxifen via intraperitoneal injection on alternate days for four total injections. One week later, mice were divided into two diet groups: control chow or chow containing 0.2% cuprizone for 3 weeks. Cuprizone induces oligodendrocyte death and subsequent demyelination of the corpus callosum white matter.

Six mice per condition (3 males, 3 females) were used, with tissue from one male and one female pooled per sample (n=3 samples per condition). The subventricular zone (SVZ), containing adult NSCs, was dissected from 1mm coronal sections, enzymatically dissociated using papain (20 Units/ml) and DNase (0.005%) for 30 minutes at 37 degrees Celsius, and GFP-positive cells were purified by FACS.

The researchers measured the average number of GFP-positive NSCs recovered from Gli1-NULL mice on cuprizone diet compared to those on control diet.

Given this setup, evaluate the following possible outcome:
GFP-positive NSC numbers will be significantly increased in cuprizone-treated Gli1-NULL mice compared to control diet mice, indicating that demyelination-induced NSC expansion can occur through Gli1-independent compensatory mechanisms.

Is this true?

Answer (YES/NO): NO